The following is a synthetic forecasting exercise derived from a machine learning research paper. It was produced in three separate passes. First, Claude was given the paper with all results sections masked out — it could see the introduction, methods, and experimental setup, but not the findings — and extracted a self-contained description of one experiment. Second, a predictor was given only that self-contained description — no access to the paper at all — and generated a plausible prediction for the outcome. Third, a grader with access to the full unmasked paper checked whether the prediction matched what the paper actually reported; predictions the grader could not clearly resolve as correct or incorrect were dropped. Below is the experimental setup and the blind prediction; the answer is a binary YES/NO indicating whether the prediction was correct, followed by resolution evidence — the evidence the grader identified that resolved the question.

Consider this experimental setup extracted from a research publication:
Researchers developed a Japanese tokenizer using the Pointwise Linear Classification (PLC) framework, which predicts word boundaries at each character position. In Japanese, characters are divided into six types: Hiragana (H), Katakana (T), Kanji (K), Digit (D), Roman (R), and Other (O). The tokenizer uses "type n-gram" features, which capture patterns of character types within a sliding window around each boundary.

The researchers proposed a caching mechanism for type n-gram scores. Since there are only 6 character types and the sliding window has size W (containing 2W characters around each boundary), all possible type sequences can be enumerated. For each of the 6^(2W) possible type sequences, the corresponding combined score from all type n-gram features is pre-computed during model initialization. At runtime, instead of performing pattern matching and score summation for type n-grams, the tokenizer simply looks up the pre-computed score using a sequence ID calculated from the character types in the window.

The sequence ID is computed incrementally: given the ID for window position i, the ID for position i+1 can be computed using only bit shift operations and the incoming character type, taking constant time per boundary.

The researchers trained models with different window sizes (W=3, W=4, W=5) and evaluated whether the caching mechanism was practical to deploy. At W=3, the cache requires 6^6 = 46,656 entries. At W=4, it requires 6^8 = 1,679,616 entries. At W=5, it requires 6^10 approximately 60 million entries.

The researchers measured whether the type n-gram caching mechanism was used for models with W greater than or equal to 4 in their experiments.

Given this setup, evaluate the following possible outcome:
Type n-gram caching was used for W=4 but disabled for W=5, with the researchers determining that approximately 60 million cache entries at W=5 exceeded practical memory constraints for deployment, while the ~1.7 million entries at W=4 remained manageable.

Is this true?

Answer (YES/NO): NO